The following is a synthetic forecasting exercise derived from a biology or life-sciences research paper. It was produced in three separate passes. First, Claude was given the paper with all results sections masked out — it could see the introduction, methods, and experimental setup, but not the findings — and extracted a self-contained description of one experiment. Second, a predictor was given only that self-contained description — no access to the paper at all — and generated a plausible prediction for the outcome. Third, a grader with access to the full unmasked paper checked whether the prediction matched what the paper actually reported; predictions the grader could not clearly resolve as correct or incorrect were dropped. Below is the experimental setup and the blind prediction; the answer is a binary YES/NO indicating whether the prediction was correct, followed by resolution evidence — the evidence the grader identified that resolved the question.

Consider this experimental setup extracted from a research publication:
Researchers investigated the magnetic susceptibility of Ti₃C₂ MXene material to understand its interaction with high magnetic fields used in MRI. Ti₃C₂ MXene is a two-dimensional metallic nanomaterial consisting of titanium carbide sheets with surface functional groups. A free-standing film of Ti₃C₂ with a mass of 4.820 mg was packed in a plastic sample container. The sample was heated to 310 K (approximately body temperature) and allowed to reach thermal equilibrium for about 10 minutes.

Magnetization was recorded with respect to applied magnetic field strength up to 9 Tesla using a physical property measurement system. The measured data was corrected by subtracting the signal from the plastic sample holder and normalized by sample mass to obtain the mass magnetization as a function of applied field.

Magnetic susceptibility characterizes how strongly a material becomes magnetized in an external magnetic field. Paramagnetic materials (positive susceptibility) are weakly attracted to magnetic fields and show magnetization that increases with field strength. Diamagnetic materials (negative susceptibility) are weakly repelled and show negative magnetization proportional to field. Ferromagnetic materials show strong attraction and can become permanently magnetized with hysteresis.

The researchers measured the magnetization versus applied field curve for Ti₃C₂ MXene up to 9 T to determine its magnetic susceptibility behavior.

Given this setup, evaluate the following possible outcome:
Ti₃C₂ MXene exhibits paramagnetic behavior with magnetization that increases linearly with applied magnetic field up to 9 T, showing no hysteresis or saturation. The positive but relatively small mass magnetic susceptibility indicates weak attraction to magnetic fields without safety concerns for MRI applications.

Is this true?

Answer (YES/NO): YES